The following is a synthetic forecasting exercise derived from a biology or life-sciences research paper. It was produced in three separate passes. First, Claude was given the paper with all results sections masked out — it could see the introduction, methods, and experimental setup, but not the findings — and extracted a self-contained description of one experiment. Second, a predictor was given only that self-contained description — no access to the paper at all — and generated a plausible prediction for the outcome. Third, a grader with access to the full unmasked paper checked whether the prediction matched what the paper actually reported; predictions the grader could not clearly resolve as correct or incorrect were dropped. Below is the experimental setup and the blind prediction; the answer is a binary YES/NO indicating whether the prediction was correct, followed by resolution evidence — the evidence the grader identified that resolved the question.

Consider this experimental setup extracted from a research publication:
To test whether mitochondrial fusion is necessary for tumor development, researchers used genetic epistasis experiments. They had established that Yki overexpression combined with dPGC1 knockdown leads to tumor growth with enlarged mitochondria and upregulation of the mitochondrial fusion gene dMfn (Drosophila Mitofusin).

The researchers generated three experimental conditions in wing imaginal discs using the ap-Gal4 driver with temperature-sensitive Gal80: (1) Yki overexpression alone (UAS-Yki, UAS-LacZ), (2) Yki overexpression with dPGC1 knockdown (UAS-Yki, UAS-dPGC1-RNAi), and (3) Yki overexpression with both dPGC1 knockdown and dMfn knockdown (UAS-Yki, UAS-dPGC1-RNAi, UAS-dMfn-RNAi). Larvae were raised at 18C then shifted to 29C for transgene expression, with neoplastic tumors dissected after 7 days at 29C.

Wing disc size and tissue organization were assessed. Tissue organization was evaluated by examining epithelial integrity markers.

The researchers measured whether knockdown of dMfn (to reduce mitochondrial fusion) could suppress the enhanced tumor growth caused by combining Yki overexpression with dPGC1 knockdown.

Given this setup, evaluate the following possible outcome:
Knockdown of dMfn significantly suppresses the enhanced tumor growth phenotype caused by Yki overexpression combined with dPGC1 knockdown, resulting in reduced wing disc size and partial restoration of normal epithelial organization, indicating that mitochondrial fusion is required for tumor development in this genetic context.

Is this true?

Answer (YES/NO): NO